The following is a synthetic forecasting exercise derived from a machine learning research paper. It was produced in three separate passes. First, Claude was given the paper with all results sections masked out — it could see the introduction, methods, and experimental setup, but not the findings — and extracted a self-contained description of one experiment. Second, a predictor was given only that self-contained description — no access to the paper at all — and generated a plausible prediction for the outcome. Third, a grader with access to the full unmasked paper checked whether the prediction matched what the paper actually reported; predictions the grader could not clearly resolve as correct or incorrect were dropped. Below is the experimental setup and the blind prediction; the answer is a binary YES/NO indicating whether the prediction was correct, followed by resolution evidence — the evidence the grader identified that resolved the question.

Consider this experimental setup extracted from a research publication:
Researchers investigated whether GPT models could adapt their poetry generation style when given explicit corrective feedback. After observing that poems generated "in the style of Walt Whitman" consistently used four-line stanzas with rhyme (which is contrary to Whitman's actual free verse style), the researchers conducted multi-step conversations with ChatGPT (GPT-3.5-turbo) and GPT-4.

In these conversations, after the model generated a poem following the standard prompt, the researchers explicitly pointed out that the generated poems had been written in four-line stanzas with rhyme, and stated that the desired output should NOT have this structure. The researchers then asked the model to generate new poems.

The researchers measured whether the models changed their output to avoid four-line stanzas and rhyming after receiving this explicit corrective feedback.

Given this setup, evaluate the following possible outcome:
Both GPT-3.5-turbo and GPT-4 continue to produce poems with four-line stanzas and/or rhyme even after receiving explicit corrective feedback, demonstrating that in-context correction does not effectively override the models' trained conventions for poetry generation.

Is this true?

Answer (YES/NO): YES